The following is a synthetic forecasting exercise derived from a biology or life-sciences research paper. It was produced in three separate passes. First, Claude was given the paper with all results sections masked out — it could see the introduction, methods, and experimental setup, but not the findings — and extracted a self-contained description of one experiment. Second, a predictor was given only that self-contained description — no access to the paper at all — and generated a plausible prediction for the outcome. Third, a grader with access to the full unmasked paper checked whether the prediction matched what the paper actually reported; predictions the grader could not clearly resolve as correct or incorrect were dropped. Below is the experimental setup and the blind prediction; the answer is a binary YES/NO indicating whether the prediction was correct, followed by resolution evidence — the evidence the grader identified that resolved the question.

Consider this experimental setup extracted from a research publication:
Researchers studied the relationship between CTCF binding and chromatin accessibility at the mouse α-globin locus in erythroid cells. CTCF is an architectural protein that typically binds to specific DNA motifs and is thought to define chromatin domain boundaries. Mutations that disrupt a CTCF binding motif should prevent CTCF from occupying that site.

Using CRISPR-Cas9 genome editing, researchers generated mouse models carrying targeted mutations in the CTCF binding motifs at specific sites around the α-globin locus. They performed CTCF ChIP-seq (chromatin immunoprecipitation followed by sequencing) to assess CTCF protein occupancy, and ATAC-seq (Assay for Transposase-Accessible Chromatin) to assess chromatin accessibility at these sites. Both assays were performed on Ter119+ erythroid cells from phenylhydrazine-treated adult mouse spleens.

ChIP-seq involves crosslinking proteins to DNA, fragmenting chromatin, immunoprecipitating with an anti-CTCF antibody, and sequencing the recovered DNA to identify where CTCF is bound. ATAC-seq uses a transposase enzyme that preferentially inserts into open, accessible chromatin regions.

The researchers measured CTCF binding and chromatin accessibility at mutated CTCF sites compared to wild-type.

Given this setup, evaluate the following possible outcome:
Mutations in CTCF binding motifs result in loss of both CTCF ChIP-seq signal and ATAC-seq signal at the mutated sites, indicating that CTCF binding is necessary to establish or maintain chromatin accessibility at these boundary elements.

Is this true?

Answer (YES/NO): NO